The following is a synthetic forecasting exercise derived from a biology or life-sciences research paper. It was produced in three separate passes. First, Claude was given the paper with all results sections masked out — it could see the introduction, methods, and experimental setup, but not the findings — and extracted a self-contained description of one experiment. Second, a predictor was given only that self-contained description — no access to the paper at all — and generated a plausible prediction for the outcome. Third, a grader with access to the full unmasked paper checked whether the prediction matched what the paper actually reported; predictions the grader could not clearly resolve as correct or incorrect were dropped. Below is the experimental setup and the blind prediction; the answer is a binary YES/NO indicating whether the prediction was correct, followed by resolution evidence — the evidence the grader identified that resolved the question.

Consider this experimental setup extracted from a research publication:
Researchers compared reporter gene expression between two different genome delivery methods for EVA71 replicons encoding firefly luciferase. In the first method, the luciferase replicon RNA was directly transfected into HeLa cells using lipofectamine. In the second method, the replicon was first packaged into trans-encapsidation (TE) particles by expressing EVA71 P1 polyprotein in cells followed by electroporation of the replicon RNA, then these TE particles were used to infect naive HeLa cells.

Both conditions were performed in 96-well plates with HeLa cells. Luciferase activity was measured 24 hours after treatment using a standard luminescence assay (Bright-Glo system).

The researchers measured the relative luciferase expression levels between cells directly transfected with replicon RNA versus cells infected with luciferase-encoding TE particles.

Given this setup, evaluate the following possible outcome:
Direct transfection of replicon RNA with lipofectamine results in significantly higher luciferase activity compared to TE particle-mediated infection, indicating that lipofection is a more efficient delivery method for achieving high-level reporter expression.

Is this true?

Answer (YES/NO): NO